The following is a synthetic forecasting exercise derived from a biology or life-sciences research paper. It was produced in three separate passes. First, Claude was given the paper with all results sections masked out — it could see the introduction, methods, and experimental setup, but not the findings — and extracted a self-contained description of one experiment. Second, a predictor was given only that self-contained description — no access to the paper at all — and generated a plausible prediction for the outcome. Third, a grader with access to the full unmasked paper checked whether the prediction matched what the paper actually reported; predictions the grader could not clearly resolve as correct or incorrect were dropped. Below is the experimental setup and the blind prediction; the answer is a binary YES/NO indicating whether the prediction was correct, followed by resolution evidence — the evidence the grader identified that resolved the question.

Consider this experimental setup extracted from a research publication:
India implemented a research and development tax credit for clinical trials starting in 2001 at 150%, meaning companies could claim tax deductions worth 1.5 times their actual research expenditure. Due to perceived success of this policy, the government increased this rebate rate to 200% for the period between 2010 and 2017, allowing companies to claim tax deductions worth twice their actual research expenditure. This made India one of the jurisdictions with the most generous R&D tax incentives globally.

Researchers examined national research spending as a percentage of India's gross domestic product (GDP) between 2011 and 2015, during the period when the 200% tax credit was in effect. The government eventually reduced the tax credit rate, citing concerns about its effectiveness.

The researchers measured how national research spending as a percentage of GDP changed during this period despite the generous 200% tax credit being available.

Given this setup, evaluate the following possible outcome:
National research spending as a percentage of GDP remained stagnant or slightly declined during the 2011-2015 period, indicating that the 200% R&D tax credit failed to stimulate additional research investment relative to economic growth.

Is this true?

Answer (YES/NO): NO